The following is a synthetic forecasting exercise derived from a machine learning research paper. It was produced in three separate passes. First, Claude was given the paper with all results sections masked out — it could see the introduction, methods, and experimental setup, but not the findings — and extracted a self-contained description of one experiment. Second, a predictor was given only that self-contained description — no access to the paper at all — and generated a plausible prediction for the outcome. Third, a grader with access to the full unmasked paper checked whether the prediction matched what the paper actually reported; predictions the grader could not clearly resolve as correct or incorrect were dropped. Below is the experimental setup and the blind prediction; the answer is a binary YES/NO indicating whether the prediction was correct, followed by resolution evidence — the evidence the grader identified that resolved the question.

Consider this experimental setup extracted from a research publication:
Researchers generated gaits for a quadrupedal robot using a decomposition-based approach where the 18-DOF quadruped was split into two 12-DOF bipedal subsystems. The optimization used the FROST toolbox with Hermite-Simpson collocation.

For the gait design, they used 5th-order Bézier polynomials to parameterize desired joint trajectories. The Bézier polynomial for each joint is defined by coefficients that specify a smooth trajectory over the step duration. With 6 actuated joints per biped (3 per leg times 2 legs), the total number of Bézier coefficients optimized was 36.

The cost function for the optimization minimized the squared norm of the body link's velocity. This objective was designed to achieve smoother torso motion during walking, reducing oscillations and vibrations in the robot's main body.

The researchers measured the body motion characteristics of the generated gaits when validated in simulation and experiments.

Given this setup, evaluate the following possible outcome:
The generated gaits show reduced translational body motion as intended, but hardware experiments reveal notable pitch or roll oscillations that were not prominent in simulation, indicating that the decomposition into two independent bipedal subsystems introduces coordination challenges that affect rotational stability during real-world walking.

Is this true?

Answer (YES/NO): NO